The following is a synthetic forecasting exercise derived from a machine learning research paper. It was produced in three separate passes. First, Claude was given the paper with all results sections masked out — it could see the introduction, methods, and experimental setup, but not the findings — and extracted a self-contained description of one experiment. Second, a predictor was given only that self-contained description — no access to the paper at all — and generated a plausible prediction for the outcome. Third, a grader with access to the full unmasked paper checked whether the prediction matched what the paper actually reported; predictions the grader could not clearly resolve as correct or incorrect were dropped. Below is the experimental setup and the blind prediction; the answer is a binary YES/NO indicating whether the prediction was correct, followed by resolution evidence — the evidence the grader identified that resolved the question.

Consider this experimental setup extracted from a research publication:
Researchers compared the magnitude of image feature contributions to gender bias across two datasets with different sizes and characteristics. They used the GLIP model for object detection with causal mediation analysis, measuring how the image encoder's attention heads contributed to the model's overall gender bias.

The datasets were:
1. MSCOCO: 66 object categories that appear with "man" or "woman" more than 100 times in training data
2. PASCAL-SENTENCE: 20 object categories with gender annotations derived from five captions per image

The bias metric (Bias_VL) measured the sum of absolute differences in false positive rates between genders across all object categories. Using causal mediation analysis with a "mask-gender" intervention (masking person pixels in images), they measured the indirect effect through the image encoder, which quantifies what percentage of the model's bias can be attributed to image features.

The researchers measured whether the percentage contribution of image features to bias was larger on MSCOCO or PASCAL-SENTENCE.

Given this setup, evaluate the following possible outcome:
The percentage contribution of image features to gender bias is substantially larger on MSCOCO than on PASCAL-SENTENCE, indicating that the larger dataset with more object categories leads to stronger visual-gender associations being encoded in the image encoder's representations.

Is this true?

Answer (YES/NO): YES